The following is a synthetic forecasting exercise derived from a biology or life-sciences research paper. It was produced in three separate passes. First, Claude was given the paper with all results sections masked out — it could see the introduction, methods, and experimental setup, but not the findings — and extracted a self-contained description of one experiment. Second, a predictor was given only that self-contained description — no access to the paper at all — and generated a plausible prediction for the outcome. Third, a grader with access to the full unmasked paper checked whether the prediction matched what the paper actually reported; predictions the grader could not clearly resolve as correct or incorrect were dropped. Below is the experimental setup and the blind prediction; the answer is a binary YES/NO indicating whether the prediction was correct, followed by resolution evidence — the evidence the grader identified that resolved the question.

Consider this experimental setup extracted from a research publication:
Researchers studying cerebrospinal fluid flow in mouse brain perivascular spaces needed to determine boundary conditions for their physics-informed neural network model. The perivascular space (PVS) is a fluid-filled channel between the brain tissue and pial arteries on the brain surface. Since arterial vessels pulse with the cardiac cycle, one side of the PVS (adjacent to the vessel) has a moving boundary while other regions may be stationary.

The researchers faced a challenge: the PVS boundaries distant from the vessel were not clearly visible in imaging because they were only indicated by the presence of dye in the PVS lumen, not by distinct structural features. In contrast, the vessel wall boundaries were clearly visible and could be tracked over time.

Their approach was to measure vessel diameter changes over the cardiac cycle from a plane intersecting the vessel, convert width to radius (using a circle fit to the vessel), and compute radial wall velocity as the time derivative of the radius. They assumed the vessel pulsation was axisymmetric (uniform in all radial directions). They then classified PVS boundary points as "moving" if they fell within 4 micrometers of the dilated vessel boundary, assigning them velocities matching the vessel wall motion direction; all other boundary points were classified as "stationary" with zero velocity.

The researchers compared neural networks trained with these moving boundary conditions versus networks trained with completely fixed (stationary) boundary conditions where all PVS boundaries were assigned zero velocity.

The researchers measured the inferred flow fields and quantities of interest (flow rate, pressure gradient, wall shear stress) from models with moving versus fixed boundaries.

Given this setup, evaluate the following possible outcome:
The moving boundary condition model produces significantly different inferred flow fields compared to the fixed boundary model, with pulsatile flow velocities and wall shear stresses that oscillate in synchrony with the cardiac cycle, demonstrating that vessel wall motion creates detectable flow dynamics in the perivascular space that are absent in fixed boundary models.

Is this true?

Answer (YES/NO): NO